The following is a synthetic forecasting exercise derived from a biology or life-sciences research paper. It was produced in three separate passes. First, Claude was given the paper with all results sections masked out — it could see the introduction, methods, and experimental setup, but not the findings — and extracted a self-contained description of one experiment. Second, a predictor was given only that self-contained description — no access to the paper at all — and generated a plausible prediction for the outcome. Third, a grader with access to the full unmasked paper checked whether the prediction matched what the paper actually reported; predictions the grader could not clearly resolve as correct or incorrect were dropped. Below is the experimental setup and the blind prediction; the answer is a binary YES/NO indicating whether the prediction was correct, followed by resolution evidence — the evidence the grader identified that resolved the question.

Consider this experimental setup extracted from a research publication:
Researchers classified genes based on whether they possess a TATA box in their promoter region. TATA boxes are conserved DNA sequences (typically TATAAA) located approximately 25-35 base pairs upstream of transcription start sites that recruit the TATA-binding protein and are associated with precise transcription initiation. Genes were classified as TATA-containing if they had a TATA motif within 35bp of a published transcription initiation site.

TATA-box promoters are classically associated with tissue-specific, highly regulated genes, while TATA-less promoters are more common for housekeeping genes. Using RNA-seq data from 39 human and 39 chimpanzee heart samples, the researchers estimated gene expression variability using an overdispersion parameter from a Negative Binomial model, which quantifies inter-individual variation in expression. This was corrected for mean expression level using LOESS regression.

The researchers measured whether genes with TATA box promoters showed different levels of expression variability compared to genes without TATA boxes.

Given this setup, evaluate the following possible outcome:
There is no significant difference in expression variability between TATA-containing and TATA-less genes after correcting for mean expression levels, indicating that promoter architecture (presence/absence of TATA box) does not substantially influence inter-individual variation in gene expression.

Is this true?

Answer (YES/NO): NO